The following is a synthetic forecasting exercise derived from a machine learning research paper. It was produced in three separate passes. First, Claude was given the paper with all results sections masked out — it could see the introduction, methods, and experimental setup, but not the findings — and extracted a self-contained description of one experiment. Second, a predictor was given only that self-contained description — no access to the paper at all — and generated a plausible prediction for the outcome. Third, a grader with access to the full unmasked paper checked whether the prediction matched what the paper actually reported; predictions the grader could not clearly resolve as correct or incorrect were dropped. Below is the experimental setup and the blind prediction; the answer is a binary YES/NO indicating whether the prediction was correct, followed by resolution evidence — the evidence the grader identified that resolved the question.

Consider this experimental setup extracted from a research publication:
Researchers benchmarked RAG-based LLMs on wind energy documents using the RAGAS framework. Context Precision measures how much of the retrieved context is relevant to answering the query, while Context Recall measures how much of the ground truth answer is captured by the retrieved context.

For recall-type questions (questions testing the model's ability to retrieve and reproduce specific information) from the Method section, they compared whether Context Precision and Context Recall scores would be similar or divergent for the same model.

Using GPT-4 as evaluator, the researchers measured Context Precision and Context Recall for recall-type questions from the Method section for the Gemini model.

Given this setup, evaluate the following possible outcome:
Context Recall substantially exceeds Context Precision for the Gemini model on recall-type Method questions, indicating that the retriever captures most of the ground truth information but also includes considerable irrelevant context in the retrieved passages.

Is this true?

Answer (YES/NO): NO